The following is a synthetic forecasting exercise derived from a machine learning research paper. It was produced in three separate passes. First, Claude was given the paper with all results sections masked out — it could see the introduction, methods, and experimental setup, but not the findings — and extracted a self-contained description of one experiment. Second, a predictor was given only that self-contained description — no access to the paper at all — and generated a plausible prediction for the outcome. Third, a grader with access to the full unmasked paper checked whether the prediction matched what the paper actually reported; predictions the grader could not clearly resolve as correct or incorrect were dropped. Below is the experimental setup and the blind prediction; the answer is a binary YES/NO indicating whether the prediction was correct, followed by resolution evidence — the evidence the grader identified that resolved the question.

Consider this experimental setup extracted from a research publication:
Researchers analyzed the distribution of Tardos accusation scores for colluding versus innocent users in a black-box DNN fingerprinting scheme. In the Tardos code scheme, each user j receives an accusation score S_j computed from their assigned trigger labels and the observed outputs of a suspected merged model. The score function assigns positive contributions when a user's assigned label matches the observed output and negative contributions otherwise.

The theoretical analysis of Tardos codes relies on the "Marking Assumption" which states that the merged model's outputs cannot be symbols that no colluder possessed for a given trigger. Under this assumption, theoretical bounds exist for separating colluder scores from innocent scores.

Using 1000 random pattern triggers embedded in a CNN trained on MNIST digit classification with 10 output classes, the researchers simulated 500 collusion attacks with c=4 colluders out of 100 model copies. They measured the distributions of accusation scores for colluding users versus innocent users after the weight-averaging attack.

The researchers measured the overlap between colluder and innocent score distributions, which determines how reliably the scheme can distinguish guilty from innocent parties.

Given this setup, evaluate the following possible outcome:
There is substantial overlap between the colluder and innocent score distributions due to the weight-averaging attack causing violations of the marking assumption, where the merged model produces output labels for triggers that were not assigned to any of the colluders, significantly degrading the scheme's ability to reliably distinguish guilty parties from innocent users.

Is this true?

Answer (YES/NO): NO